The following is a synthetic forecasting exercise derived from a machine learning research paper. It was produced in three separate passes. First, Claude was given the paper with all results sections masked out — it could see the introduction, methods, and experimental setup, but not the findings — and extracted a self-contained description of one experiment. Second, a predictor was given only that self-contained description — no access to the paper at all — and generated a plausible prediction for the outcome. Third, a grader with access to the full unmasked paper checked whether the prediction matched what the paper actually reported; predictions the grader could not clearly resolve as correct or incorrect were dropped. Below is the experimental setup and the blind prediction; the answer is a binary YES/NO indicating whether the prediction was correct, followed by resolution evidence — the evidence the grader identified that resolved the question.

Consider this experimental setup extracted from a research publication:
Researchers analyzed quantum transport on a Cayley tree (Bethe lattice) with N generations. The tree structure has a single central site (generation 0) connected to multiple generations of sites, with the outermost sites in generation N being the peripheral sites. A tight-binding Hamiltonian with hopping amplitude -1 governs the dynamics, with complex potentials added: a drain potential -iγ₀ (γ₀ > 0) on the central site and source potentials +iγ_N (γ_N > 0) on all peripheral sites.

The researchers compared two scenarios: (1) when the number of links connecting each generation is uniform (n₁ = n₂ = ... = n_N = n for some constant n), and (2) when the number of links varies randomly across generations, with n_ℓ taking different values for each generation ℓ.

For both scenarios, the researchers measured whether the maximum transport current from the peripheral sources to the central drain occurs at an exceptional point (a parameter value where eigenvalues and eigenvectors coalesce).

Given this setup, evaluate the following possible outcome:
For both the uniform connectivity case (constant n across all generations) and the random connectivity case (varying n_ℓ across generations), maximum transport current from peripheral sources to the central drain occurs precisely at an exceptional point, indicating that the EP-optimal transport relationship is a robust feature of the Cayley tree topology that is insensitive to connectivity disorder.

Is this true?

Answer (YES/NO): NO